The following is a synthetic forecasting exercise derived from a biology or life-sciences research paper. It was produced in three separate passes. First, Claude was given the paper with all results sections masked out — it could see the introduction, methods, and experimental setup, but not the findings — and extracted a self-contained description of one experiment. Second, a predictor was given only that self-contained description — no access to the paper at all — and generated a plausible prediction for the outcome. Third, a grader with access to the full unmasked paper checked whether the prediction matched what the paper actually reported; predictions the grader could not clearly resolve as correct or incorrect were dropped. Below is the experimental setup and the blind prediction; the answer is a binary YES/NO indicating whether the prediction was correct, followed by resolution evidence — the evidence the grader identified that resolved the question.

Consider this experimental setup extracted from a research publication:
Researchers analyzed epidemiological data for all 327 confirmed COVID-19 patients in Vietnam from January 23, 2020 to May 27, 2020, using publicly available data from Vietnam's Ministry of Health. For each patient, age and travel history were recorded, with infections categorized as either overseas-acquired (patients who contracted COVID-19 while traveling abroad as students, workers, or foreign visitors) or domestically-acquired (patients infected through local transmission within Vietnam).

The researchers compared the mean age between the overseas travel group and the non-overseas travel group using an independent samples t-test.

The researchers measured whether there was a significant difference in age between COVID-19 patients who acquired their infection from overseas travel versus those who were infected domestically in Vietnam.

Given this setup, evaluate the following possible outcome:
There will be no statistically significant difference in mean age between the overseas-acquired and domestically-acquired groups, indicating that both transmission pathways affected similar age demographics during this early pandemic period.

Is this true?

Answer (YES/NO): NO